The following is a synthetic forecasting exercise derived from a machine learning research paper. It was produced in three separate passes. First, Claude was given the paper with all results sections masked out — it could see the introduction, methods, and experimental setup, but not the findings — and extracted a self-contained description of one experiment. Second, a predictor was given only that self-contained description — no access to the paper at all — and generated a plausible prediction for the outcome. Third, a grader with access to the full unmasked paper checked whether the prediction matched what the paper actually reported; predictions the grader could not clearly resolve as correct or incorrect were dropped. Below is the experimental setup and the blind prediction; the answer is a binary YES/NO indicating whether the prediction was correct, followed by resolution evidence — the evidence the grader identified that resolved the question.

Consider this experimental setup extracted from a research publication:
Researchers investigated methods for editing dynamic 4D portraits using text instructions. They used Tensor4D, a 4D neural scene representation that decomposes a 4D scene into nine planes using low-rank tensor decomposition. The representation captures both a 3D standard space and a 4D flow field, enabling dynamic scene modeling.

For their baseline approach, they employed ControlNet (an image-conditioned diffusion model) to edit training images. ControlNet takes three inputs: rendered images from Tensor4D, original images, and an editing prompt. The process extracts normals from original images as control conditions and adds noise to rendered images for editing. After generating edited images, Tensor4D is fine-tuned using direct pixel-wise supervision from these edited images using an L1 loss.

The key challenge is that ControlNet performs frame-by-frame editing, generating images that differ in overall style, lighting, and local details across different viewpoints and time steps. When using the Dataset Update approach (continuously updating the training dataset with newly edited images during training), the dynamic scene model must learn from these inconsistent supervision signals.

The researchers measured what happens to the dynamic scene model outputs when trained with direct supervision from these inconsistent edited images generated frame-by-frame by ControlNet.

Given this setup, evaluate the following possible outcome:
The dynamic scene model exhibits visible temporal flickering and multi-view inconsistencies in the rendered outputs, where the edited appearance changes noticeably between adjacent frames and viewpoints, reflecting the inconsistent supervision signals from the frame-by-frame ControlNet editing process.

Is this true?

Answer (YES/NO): NO